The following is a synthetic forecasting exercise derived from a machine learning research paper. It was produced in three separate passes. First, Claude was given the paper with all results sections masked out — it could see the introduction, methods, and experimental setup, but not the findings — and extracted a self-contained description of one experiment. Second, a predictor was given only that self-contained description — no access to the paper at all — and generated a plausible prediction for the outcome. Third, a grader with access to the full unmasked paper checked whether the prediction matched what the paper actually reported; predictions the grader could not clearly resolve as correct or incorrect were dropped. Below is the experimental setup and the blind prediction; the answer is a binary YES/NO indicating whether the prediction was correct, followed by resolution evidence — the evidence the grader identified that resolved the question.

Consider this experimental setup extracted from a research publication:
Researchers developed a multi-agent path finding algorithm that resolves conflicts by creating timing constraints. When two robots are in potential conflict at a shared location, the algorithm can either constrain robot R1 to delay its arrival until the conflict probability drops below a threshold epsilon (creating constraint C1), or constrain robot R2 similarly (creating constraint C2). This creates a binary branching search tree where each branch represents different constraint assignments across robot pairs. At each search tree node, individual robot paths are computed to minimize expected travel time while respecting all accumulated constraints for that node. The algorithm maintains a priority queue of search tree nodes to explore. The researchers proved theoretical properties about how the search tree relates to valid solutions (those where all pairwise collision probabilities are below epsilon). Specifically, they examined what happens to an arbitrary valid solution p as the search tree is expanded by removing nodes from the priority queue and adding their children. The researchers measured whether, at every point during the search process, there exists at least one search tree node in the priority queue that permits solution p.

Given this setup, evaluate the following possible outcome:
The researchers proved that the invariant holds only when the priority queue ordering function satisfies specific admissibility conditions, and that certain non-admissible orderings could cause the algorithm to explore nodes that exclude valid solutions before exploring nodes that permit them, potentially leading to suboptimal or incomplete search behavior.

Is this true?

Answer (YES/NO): NO